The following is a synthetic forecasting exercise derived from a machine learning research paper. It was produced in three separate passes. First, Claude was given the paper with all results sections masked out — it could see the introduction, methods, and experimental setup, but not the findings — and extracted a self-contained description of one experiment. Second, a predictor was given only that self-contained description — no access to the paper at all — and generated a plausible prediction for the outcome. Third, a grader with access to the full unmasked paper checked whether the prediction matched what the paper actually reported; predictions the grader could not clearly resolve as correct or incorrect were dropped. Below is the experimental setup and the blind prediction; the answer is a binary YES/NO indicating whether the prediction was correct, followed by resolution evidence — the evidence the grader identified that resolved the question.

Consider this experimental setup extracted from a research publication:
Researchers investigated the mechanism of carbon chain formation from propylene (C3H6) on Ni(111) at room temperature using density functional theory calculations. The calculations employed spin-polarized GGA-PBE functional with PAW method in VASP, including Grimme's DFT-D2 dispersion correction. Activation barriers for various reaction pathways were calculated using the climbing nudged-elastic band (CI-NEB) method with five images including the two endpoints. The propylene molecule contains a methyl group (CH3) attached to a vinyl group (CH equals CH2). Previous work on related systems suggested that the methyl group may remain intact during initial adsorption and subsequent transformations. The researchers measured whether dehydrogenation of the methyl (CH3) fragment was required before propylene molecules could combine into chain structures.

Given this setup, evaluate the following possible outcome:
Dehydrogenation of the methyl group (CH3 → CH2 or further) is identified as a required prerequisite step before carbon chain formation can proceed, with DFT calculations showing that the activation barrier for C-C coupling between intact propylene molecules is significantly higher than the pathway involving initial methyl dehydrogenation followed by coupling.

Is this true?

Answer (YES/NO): NO